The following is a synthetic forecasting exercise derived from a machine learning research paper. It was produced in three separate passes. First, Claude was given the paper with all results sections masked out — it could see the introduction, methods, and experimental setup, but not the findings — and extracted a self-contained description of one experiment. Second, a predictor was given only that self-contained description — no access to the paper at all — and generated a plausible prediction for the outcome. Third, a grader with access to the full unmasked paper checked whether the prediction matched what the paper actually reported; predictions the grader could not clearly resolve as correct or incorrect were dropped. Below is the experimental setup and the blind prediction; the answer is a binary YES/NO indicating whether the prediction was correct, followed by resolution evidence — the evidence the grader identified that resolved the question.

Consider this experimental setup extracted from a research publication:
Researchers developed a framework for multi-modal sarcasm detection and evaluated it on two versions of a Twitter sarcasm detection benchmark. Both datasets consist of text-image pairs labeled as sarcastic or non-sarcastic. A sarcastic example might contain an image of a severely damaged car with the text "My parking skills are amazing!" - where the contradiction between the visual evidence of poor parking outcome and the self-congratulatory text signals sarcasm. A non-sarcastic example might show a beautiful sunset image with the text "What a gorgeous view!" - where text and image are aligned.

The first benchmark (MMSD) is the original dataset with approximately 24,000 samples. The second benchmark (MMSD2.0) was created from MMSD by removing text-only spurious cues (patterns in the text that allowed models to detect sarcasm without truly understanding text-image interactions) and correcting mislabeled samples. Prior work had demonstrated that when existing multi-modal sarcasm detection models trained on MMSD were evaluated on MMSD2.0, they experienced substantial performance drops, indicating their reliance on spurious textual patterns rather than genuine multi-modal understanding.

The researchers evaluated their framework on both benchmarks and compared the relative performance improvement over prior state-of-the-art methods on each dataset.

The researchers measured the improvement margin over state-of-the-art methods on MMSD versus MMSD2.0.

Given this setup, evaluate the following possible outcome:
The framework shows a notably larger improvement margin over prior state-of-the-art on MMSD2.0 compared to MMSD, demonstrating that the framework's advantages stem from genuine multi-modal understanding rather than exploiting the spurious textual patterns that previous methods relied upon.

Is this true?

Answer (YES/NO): YES